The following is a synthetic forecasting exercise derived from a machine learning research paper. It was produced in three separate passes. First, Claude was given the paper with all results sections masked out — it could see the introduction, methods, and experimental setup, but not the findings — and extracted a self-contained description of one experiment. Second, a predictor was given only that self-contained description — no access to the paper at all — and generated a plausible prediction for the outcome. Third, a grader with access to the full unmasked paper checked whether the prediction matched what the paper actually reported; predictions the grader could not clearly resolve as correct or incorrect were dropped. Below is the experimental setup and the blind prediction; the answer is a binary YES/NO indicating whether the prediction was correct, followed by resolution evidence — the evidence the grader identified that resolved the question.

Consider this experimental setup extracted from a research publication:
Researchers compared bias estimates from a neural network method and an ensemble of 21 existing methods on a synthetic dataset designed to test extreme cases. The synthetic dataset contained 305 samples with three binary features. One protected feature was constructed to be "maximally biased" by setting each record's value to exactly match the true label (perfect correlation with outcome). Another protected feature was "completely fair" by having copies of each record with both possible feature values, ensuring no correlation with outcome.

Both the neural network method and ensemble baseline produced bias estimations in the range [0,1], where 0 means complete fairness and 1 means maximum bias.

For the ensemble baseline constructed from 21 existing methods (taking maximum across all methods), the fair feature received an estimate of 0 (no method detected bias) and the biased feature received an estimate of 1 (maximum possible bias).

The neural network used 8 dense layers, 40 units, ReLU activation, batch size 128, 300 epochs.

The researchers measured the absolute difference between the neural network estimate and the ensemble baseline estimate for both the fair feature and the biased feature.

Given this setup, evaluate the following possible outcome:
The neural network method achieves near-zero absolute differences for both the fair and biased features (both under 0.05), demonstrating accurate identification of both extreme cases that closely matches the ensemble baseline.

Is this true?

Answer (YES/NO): NO